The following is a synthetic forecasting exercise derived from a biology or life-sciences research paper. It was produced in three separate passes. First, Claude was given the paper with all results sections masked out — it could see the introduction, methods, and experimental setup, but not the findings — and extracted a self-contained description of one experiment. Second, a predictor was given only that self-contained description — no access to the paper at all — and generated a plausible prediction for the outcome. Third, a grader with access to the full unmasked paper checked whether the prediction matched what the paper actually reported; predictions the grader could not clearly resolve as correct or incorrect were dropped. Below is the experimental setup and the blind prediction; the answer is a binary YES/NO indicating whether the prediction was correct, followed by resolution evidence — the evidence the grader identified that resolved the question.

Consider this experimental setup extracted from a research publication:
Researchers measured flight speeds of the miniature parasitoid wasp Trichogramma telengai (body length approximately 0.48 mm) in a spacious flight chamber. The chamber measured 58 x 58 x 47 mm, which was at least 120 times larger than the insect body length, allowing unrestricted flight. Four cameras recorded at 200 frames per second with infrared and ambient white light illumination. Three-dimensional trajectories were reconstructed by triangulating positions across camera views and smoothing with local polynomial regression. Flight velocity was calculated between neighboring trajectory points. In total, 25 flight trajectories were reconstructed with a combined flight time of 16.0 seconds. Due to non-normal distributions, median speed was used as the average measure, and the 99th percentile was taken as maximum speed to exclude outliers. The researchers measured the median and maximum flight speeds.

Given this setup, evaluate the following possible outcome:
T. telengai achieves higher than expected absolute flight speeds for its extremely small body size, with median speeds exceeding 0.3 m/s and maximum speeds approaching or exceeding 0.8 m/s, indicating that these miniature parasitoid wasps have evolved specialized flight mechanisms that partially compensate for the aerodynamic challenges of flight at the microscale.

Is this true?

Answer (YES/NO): NO